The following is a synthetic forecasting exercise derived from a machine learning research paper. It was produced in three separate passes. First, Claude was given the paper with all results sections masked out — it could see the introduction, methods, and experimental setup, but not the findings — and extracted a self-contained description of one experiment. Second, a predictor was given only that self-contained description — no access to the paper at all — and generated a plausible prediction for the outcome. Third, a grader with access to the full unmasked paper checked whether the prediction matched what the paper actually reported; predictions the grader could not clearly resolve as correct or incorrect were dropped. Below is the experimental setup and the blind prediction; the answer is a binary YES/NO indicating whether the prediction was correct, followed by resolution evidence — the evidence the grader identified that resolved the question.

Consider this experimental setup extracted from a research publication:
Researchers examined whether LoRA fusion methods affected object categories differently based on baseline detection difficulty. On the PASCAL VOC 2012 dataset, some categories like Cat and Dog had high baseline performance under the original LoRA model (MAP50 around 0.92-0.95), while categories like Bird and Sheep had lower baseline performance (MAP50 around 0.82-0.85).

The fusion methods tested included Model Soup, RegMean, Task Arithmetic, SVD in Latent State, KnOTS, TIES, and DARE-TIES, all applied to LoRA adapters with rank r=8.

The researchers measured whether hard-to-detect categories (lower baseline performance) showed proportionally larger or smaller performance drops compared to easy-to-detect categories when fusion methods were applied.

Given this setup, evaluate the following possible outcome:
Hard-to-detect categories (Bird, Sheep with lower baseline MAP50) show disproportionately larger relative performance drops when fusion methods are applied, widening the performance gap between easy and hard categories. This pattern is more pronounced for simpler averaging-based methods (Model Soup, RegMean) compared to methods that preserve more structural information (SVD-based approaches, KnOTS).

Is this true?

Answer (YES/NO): NO